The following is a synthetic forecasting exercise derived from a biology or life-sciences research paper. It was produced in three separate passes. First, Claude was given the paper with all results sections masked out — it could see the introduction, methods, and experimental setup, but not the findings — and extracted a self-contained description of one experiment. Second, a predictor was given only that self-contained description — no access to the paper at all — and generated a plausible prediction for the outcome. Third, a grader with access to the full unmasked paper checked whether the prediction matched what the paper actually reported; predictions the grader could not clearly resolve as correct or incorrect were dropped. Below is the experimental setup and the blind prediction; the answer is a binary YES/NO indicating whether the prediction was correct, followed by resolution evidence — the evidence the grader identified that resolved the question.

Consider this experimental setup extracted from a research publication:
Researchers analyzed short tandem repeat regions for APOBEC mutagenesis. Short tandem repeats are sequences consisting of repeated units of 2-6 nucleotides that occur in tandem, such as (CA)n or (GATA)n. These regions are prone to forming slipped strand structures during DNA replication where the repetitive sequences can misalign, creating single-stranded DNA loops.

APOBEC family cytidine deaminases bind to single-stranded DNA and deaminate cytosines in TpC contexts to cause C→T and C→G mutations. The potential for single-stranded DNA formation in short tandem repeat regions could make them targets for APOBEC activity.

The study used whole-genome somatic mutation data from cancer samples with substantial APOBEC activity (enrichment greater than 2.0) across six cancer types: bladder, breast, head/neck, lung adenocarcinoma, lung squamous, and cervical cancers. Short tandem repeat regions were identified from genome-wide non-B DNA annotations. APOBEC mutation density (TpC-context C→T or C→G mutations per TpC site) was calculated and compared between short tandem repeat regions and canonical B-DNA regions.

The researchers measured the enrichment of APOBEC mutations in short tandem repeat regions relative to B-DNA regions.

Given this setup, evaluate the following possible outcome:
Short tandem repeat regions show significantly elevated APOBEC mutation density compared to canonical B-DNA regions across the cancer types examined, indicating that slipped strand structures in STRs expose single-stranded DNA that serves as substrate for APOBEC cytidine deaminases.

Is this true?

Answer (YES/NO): NO